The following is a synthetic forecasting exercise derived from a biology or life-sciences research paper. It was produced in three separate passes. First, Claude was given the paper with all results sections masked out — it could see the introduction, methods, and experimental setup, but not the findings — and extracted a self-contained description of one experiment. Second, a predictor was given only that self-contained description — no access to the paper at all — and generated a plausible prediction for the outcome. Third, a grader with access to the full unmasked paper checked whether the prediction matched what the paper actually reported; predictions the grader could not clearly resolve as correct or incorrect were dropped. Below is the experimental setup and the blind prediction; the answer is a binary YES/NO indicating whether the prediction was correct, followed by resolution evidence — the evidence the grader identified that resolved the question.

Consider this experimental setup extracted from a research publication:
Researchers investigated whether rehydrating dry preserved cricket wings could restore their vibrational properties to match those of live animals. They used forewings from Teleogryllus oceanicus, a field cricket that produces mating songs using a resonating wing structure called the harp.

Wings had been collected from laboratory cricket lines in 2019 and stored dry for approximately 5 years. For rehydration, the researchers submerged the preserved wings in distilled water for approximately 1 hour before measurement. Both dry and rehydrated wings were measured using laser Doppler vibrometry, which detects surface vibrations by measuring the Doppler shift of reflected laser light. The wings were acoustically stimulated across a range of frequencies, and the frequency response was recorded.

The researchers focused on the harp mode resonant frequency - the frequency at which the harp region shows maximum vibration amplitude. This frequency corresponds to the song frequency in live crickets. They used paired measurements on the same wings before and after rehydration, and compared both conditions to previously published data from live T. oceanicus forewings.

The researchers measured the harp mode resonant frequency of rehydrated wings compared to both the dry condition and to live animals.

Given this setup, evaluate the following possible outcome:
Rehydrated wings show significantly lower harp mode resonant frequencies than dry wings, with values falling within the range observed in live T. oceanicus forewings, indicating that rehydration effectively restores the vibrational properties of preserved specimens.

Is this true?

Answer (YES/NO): YES